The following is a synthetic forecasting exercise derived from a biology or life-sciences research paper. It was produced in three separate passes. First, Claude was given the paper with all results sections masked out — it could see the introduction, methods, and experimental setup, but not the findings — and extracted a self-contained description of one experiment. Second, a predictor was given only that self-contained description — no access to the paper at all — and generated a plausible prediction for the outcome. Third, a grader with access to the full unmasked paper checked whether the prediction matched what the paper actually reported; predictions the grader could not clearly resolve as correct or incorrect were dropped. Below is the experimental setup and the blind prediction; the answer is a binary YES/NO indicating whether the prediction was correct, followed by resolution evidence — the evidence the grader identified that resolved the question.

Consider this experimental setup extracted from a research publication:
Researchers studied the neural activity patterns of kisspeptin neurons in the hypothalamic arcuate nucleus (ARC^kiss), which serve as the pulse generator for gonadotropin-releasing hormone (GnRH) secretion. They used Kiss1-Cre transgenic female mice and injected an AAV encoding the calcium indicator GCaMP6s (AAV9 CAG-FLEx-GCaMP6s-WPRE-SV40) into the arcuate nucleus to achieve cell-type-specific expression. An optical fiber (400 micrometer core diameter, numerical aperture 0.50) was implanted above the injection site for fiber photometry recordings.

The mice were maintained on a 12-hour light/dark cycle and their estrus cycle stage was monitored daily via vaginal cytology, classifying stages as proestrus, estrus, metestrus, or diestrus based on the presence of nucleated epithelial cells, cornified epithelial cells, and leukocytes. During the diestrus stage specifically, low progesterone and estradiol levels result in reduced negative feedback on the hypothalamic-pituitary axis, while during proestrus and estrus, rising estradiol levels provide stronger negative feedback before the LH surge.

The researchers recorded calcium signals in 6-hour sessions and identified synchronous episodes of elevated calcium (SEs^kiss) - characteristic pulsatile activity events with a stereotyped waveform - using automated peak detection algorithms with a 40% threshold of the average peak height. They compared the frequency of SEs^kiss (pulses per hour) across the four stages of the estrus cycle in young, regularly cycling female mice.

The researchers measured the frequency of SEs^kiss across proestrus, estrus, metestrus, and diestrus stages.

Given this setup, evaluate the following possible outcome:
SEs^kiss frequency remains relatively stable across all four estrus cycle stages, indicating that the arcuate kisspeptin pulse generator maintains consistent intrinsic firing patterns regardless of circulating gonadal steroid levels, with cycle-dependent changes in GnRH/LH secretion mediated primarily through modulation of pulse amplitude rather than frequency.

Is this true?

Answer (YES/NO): NO